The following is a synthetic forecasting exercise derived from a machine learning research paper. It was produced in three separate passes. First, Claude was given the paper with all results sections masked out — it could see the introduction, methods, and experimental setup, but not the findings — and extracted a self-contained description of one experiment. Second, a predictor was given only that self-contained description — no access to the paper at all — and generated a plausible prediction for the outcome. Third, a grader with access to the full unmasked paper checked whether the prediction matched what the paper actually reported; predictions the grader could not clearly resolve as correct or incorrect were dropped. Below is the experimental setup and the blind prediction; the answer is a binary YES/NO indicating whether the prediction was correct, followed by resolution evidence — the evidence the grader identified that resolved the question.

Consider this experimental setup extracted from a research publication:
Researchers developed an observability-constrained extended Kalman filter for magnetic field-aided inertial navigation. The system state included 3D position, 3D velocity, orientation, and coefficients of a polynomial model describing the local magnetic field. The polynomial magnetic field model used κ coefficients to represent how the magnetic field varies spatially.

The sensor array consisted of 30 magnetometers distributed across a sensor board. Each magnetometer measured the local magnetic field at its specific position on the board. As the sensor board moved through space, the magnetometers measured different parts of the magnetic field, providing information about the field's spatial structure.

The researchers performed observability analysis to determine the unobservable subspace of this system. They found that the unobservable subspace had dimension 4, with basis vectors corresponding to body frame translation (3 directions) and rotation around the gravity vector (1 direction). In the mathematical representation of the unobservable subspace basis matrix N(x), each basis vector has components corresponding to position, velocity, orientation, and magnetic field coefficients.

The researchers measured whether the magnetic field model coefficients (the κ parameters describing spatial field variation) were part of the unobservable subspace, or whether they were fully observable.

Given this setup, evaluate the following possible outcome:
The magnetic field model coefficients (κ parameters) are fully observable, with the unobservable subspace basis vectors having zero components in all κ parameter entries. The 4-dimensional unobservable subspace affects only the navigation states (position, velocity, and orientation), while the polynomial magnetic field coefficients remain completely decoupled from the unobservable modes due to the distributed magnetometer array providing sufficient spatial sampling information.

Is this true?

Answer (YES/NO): YES